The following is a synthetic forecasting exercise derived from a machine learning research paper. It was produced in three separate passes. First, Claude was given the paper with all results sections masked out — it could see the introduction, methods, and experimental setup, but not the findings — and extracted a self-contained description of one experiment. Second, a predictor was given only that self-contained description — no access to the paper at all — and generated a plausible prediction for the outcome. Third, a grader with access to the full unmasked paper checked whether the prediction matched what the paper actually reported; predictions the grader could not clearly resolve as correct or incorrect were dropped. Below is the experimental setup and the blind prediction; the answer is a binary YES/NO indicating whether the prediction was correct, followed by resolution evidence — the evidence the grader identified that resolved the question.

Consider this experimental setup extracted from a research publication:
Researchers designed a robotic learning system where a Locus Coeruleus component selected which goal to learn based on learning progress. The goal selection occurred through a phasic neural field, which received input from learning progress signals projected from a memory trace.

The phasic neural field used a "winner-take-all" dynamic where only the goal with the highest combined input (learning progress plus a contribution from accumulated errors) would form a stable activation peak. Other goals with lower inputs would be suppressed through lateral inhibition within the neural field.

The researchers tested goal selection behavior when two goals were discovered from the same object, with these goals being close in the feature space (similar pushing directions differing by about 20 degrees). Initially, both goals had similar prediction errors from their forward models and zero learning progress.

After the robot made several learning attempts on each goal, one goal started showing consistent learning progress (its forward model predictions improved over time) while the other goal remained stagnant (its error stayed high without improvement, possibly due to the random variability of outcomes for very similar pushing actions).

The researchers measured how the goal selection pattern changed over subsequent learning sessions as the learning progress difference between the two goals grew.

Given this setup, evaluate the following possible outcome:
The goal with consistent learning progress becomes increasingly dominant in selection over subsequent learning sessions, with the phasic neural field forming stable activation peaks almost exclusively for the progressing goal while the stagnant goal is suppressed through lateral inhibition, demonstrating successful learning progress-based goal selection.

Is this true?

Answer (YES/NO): NO